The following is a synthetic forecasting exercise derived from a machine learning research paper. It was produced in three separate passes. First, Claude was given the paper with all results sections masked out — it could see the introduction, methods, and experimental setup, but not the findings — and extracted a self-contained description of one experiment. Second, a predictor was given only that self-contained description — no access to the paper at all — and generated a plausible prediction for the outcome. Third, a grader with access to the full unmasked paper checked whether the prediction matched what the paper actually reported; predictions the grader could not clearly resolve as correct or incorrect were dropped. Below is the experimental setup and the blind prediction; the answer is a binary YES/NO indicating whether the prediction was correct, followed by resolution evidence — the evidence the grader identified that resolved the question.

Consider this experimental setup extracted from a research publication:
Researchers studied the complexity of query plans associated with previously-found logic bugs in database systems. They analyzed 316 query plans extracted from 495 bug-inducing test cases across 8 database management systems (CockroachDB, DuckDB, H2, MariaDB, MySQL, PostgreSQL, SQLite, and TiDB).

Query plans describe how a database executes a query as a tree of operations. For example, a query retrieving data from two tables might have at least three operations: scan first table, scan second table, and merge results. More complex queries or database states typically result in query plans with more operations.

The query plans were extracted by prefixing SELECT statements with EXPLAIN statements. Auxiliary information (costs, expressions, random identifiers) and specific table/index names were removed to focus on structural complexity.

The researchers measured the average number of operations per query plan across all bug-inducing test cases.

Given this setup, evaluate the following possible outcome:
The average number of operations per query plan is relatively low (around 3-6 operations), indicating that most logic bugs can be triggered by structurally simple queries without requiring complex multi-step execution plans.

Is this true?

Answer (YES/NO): NO